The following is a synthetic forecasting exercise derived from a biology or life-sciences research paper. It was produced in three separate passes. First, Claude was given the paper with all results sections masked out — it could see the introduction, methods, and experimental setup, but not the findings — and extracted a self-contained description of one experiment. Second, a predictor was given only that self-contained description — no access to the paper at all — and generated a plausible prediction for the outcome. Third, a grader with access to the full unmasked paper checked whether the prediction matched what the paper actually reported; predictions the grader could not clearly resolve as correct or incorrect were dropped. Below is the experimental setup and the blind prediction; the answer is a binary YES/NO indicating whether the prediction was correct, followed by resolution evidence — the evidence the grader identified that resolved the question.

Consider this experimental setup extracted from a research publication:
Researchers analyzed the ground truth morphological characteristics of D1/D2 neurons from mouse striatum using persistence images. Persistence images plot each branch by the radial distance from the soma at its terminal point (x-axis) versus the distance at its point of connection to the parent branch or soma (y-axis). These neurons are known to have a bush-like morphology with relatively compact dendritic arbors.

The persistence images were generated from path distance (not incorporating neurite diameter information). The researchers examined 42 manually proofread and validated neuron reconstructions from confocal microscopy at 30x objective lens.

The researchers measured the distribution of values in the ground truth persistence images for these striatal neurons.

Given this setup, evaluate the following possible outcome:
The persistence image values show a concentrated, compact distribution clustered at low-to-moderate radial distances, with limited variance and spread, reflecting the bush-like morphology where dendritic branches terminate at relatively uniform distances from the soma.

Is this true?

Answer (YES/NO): NO